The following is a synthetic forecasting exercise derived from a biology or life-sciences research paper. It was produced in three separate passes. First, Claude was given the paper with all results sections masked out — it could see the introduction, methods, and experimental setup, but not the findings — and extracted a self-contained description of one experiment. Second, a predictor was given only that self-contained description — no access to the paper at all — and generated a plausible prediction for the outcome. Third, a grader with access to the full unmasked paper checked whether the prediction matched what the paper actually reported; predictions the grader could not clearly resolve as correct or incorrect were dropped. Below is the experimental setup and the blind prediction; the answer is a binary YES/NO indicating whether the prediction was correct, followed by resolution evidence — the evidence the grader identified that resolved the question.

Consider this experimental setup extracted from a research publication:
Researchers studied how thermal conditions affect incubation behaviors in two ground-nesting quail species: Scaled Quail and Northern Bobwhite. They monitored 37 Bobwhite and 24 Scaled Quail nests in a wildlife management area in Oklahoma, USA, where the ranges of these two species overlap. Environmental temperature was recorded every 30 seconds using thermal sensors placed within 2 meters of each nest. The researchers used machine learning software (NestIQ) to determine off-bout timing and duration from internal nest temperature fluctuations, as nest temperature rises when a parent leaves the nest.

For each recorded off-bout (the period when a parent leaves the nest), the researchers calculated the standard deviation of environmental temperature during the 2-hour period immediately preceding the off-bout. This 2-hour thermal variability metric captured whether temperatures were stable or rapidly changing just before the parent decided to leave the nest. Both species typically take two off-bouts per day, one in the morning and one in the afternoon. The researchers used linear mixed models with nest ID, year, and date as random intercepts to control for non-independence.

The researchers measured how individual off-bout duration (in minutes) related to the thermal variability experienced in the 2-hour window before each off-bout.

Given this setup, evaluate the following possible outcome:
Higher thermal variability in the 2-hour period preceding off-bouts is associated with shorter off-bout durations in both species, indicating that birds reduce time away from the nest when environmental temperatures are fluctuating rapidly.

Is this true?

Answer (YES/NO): YES